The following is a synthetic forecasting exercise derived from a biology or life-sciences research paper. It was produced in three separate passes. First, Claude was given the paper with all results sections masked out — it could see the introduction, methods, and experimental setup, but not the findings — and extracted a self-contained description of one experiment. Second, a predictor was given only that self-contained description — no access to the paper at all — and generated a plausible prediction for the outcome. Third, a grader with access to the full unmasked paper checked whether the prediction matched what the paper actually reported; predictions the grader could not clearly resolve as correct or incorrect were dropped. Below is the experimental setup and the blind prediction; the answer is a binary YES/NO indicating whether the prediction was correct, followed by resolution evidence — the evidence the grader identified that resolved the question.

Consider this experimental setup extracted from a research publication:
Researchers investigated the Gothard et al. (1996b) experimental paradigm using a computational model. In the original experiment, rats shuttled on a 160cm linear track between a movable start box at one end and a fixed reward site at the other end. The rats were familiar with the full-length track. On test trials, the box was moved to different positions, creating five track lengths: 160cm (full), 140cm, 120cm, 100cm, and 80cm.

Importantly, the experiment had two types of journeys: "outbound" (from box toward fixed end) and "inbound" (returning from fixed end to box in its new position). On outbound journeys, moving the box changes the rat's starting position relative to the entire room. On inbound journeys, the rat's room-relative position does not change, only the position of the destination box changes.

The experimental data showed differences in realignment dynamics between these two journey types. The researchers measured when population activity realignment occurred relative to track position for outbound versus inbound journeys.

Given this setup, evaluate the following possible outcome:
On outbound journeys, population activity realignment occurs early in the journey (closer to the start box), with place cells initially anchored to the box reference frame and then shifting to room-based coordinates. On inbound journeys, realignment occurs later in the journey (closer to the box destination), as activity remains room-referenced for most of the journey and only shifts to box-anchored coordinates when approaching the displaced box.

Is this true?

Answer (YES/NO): NO